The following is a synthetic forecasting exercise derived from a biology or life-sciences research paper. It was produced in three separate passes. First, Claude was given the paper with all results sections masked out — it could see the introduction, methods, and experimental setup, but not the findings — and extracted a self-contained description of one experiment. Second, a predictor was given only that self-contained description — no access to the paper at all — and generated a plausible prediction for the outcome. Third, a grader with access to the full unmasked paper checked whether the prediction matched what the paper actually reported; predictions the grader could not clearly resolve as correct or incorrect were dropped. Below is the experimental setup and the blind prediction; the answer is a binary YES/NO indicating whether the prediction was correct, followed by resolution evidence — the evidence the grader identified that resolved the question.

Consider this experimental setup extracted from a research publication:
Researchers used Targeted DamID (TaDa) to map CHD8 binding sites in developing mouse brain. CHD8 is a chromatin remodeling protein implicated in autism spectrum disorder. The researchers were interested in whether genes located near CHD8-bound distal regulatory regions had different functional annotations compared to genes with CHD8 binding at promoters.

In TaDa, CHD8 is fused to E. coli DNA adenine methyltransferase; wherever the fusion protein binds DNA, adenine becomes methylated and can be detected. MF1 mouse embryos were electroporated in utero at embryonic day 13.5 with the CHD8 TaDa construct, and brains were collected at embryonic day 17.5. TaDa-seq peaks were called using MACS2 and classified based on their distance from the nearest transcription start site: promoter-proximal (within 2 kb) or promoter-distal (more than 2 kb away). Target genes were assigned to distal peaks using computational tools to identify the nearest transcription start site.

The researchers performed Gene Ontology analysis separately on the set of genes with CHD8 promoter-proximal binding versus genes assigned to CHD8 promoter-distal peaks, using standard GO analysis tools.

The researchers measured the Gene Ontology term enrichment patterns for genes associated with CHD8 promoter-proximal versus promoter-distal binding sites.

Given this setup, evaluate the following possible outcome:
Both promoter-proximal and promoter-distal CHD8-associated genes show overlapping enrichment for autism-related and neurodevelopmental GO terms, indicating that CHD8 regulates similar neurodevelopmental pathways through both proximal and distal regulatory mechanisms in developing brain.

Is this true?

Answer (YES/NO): NO